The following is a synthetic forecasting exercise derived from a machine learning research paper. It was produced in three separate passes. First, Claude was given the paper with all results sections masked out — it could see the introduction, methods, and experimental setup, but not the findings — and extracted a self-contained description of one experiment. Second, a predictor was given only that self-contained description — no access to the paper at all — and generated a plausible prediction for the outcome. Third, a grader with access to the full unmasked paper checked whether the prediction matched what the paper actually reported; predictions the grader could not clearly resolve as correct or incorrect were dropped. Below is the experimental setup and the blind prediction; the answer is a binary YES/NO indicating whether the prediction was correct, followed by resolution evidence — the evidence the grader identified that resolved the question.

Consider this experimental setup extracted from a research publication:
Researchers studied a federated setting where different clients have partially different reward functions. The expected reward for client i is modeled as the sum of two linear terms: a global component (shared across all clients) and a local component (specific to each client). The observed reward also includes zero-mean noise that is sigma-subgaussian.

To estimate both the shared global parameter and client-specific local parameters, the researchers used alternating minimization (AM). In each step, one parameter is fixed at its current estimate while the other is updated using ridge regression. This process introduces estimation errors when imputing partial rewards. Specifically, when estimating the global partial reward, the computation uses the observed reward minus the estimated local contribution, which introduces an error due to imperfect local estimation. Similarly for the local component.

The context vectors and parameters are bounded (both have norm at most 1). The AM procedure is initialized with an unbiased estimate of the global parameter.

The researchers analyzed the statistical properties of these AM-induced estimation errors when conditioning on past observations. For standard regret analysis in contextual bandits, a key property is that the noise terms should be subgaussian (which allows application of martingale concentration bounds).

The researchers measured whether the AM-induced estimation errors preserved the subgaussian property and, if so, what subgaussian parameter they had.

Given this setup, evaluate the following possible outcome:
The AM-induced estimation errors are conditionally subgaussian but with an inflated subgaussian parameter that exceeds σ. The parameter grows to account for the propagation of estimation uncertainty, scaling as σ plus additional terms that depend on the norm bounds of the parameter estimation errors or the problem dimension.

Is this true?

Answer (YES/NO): NO